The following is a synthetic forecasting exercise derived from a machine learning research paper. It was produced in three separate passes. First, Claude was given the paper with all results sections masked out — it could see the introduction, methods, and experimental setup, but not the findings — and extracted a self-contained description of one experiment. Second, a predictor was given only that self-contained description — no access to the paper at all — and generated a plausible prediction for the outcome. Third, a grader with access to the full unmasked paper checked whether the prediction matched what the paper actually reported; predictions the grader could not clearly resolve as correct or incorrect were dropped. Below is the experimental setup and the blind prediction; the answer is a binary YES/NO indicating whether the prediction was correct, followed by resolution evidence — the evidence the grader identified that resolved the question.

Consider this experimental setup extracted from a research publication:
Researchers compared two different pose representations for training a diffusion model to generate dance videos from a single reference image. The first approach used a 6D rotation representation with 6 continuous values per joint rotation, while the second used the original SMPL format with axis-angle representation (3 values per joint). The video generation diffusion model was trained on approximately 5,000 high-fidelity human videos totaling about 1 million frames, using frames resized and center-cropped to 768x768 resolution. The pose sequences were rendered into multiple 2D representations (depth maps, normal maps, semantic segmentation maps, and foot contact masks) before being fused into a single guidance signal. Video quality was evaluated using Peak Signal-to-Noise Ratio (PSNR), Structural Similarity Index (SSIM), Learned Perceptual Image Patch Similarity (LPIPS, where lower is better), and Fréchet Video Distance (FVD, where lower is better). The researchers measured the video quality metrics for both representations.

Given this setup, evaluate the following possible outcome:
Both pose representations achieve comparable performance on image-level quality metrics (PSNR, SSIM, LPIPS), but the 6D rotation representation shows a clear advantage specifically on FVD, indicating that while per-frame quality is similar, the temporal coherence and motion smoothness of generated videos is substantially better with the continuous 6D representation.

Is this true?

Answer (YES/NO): NO